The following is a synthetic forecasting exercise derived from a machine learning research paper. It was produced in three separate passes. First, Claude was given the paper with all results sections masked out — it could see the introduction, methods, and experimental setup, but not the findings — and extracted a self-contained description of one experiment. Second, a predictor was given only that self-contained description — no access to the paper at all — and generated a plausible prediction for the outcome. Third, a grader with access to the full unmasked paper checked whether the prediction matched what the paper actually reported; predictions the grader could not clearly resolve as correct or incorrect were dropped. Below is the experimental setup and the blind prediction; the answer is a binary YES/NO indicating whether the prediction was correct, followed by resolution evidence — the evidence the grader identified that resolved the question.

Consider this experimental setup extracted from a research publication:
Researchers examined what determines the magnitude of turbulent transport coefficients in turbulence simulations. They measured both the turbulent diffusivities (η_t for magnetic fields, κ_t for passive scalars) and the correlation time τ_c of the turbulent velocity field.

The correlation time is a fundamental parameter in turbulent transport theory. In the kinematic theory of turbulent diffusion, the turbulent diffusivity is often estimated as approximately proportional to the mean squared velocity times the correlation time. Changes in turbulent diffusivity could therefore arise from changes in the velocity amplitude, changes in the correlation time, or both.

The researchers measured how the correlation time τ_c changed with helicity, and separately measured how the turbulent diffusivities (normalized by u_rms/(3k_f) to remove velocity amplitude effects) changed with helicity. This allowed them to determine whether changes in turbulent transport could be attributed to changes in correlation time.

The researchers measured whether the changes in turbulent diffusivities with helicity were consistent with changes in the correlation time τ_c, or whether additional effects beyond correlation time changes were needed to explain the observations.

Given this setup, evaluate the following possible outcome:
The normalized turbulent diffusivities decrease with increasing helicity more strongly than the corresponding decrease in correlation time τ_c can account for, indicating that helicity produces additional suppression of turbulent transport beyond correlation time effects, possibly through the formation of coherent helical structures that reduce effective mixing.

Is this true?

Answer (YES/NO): NO